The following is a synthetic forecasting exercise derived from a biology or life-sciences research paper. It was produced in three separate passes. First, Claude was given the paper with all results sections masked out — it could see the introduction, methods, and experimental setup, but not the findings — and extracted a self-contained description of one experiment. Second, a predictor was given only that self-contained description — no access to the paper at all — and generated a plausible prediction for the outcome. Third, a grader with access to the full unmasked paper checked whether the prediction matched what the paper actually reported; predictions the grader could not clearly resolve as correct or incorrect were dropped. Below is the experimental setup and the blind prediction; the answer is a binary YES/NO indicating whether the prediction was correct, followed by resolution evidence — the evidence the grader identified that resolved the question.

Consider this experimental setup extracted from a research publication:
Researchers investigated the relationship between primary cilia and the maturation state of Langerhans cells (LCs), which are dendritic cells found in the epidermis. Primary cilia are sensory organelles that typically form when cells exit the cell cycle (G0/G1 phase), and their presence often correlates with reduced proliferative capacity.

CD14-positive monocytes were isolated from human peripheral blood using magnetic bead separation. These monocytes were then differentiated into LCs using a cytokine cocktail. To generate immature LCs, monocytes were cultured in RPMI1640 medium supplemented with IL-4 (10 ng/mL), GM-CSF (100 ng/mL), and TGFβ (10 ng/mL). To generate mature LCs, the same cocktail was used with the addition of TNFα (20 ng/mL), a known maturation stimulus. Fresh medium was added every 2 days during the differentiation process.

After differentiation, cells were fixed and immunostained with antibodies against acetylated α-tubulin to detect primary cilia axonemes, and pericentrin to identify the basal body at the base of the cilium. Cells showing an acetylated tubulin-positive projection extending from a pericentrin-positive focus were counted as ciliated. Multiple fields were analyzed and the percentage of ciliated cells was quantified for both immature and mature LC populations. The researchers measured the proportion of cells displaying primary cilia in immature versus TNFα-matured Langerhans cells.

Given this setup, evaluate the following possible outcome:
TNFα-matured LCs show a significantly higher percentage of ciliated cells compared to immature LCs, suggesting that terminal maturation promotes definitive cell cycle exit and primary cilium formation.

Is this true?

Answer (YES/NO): NO